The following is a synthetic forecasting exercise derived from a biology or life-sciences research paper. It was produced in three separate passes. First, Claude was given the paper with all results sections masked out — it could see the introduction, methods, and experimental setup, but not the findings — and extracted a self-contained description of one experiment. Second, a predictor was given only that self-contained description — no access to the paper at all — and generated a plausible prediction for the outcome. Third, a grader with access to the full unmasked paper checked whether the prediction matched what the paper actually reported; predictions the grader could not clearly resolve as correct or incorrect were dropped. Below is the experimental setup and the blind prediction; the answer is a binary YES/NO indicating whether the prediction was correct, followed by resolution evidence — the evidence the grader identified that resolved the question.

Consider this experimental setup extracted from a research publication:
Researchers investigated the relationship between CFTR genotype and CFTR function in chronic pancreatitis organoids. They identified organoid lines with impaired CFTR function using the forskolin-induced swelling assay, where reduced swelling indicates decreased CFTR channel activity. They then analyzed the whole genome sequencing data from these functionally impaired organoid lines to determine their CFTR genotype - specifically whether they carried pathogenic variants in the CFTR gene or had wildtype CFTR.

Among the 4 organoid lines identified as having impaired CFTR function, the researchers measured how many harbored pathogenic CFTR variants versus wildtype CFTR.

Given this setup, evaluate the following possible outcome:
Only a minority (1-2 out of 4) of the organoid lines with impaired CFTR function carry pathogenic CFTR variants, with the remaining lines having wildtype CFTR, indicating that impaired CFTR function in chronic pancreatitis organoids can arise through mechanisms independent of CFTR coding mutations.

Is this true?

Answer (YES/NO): YES